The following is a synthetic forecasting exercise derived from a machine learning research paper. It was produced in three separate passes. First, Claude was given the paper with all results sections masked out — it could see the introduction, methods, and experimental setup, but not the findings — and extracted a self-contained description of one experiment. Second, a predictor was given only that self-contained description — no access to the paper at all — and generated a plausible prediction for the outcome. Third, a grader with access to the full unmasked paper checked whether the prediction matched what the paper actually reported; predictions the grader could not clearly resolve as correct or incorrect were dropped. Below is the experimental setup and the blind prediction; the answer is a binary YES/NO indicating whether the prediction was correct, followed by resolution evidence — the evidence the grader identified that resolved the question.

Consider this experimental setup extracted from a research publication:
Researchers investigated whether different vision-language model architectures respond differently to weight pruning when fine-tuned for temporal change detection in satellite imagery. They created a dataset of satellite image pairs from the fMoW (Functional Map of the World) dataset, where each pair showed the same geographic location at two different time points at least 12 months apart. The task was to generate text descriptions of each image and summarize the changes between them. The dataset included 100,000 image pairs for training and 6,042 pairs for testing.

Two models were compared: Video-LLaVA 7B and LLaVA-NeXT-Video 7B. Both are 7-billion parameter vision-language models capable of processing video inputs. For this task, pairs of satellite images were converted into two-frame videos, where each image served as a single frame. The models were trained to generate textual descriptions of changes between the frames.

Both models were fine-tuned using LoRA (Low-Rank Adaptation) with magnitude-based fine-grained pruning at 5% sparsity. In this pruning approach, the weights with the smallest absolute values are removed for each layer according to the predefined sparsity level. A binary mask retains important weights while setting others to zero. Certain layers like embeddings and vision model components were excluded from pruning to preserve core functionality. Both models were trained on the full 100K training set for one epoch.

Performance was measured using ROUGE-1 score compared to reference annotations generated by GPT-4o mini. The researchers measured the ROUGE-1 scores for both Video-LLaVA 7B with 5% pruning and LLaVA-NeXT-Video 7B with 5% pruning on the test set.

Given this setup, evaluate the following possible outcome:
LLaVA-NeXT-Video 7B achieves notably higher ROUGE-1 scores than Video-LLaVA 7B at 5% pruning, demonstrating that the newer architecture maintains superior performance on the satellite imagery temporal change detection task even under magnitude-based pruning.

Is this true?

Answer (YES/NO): YES